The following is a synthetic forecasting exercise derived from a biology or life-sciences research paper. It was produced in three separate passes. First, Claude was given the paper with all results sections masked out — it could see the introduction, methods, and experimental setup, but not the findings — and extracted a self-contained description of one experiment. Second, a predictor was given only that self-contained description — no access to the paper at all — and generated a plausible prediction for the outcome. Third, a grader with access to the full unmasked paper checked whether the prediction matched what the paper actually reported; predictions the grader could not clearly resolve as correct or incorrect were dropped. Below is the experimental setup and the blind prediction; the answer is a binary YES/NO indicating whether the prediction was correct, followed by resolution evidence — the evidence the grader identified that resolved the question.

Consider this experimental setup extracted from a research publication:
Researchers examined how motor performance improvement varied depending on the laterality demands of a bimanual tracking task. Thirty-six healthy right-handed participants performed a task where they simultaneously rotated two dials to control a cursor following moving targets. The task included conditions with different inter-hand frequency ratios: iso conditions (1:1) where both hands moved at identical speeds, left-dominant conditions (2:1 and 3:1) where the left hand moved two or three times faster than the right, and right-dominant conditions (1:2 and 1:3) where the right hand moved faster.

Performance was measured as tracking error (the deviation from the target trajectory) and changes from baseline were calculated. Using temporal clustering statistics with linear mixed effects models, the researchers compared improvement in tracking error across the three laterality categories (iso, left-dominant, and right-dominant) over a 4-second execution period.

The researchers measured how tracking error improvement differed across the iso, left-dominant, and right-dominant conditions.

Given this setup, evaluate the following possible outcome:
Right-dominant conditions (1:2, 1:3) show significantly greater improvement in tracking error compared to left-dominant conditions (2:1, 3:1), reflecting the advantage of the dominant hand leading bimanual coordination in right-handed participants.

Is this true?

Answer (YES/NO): NO